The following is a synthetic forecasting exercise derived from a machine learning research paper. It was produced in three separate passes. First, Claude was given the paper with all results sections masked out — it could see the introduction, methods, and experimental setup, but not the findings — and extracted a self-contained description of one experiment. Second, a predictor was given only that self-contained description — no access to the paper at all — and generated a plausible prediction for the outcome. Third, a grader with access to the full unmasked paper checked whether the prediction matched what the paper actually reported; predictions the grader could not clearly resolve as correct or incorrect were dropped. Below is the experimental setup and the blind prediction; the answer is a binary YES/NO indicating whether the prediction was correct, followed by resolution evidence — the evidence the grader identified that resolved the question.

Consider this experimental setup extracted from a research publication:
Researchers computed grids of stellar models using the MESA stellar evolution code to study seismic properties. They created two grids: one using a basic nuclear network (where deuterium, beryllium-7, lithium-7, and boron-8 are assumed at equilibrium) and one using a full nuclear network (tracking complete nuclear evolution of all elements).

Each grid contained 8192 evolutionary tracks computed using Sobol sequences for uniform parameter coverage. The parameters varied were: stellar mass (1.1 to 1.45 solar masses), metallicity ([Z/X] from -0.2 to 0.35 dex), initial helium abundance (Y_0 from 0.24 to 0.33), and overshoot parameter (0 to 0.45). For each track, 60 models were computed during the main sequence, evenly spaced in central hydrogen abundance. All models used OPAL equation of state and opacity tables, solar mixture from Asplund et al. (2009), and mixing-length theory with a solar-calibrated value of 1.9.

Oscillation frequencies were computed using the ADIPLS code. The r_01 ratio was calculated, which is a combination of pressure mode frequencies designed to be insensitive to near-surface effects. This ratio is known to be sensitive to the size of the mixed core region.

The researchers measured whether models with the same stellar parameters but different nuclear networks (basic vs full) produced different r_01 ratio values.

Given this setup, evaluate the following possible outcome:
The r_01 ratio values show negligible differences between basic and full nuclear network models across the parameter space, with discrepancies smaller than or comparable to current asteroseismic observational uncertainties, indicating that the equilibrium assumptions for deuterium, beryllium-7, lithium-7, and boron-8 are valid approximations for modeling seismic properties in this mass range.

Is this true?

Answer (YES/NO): NO